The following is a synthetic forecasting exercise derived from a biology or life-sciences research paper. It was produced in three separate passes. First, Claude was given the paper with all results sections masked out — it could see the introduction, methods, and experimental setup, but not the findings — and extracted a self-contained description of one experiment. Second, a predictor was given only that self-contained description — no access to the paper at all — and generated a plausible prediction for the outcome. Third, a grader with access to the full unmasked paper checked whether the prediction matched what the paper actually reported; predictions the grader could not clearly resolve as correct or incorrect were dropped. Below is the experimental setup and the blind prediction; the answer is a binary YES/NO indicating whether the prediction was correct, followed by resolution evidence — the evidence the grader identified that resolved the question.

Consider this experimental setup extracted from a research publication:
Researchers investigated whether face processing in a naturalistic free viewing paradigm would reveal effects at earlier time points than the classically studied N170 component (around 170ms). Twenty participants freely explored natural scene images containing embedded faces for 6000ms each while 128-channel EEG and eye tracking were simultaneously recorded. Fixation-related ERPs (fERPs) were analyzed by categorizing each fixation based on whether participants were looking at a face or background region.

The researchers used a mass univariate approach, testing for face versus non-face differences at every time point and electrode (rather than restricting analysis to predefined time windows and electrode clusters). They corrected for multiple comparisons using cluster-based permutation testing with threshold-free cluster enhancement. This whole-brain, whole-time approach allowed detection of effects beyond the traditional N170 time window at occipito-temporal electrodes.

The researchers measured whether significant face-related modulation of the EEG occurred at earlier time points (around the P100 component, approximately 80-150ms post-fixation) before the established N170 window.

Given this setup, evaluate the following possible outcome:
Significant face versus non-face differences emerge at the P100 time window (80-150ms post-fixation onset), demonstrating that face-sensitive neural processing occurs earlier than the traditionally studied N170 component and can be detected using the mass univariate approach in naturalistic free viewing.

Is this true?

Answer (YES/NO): YES